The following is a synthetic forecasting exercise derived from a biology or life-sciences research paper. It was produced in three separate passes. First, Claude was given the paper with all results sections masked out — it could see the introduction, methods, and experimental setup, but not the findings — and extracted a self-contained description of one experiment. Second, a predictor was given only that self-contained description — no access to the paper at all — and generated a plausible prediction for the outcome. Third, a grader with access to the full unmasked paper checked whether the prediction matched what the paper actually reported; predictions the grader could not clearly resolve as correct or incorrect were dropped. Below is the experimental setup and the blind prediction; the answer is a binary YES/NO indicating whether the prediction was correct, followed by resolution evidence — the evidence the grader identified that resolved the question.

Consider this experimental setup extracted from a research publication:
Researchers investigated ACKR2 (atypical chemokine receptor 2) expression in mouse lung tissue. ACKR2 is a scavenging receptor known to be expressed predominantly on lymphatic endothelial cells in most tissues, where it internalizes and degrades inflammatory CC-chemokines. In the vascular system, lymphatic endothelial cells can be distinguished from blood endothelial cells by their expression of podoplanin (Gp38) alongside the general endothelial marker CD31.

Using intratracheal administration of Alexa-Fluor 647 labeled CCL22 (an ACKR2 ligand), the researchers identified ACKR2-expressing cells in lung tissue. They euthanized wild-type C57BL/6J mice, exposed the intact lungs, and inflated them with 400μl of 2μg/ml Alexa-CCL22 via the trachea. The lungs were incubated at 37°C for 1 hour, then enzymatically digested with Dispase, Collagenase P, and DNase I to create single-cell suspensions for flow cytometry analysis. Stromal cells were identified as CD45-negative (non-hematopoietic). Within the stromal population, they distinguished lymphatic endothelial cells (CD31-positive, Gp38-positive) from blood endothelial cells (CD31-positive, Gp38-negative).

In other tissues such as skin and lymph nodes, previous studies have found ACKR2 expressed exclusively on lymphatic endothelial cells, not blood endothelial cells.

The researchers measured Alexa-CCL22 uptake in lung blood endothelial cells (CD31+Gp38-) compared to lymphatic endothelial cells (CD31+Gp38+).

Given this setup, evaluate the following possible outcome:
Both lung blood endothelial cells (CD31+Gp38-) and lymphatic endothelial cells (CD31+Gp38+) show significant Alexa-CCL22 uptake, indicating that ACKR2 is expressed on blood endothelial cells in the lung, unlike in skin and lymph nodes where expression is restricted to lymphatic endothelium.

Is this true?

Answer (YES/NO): YES